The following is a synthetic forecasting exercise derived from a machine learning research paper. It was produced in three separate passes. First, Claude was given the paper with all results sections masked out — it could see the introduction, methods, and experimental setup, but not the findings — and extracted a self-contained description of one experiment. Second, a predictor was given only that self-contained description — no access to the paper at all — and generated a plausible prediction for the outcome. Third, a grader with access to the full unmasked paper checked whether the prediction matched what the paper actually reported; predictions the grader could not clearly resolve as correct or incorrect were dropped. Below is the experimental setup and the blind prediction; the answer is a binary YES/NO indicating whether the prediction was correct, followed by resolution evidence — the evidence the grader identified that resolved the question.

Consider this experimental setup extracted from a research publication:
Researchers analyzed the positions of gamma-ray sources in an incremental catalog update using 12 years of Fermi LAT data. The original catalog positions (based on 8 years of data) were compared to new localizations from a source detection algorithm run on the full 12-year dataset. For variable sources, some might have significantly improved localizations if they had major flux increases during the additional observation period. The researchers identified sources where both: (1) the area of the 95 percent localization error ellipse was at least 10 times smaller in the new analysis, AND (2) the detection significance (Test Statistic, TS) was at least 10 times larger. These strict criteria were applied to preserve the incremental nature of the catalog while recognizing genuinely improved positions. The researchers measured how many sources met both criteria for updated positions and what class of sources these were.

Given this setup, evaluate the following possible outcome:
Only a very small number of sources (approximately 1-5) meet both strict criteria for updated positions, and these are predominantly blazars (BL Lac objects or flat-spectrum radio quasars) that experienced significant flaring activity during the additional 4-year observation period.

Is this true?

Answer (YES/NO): NO